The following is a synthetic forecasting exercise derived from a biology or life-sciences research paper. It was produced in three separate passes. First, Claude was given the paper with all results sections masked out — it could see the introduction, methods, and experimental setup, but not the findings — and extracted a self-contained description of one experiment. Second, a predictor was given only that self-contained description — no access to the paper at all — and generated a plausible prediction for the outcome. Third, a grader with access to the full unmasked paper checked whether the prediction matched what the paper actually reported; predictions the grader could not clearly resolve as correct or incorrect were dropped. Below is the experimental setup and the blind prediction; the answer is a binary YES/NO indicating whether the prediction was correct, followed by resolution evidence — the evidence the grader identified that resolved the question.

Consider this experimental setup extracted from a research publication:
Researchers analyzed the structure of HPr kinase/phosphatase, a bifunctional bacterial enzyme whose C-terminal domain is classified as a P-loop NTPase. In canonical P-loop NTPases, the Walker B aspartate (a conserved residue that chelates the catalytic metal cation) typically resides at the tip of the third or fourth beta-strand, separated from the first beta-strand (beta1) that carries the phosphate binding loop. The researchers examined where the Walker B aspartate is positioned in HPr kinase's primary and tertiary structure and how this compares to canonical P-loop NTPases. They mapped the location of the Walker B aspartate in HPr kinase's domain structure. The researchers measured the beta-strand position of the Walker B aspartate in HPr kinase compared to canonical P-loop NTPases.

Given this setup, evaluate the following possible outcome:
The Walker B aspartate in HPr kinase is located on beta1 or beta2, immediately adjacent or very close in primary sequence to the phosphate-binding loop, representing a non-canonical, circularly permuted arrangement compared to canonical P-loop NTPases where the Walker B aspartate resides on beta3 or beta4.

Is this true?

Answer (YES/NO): NO